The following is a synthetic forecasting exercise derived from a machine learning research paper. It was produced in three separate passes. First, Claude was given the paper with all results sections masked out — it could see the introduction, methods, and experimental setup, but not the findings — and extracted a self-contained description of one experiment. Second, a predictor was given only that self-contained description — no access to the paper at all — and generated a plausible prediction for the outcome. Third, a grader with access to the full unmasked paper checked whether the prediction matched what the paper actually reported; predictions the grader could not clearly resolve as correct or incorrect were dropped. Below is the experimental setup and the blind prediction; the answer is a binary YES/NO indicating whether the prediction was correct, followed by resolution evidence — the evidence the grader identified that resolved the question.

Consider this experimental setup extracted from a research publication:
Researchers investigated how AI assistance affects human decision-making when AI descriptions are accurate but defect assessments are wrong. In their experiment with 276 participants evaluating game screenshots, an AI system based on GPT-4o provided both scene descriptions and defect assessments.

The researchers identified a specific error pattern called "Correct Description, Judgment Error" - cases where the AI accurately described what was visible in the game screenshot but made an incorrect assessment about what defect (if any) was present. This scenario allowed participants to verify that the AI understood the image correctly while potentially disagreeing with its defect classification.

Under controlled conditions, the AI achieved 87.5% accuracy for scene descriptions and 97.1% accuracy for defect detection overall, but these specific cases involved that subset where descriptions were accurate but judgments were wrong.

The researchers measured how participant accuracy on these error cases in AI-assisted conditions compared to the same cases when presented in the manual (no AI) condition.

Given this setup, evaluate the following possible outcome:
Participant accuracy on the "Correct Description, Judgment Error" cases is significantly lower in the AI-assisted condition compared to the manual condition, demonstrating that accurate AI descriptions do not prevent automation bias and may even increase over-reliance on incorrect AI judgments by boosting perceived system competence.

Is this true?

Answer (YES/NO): NO